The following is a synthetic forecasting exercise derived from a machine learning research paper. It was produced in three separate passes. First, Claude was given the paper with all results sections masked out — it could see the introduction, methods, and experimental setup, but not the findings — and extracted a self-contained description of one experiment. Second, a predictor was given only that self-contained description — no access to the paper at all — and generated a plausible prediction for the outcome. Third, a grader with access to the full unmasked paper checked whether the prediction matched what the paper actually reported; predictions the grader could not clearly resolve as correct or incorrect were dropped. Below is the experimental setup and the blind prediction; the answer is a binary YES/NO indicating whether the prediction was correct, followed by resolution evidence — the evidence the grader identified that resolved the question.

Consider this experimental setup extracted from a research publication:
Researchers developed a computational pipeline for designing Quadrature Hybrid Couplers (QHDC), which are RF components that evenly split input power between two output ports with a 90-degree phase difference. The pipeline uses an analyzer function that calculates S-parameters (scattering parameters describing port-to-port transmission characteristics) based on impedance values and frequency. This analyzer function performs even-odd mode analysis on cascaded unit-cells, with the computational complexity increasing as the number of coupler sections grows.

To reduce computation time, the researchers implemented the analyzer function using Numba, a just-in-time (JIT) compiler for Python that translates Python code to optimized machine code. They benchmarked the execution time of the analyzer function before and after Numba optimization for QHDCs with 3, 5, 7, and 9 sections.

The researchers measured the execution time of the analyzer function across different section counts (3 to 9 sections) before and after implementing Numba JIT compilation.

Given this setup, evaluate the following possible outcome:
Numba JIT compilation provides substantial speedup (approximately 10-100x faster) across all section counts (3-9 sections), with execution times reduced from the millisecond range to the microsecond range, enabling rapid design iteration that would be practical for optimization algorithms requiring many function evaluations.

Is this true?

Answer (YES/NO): NO